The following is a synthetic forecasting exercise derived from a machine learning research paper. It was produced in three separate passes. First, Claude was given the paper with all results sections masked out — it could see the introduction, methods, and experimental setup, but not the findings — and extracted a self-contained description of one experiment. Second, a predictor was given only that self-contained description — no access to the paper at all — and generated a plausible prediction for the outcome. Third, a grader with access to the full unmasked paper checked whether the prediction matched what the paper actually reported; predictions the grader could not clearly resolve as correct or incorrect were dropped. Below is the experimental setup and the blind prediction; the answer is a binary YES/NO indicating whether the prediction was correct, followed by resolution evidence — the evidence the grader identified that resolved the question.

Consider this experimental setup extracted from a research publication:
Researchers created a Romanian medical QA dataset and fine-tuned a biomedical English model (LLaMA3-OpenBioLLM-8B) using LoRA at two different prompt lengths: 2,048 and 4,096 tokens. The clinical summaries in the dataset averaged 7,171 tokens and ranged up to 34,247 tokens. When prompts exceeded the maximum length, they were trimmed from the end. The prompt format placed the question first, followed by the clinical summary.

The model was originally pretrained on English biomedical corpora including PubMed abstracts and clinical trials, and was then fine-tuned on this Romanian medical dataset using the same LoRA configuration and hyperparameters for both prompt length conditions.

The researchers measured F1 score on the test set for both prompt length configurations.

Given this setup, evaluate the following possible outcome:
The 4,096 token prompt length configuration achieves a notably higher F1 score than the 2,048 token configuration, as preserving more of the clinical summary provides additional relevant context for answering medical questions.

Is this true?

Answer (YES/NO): NO